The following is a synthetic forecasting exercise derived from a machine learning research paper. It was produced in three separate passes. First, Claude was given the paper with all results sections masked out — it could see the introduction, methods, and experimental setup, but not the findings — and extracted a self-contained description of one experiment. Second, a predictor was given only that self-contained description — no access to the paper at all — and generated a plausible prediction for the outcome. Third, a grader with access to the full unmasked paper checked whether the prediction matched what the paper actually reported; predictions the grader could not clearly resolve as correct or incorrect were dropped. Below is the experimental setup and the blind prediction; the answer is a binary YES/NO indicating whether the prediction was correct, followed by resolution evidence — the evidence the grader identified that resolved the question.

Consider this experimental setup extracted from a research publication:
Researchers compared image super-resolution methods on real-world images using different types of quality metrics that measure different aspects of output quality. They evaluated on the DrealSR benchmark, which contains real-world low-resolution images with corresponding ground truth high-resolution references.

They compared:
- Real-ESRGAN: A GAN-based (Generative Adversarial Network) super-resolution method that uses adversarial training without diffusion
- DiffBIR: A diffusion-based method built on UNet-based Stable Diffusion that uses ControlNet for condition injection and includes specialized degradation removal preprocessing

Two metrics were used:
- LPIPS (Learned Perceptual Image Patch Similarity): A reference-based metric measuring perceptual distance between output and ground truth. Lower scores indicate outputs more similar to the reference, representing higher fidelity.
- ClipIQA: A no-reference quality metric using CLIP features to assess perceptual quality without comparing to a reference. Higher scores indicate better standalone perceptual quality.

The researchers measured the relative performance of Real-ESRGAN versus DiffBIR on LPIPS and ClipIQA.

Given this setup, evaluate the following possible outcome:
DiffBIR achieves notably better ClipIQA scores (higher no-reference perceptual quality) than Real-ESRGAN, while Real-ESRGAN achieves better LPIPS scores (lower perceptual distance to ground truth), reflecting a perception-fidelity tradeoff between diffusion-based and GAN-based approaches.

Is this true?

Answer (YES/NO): YES